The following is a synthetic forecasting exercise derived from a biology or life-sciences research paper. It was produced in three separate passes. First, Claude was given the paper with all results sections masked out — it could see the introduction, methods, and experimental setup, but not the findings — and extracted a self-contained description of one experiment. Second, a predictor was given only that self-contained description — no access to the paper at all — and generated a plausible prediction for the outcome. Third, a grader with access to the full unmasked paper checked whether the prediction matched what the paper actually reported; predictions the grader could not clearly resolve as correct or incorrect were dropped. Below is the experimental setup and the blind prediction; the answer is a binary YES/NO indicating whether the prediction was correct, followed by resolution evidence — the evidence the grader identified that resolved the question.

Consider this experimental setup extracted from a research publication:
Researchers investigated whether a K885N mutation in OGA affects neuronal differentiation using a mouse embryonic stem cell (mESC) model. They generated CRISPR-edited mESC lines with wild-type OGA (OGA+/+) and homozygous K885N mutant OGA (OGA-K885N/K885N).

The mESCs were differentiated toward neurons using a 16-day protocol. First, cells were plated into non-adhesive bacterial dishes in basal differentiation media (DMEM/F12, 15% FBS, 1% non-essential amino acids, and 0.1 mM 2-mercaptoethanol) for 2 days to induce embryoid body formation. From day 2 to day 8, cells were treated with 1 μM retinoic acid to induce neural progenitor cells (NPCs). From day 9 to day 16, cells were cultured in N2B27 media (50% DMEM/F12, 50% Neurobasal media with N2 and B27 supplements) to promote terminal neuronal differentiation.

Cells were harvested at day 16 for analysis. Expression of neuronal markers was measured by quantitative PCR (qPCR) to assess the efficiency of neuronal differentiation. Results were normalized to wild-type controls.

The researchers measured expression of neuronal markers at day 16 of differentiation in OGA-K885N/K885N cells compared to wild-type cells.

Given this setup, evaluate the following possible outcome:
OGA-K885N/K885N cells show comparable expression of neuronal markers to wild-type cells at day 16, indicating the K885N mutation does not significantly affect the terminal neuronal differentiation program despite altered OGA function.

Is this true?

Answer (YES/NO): NO